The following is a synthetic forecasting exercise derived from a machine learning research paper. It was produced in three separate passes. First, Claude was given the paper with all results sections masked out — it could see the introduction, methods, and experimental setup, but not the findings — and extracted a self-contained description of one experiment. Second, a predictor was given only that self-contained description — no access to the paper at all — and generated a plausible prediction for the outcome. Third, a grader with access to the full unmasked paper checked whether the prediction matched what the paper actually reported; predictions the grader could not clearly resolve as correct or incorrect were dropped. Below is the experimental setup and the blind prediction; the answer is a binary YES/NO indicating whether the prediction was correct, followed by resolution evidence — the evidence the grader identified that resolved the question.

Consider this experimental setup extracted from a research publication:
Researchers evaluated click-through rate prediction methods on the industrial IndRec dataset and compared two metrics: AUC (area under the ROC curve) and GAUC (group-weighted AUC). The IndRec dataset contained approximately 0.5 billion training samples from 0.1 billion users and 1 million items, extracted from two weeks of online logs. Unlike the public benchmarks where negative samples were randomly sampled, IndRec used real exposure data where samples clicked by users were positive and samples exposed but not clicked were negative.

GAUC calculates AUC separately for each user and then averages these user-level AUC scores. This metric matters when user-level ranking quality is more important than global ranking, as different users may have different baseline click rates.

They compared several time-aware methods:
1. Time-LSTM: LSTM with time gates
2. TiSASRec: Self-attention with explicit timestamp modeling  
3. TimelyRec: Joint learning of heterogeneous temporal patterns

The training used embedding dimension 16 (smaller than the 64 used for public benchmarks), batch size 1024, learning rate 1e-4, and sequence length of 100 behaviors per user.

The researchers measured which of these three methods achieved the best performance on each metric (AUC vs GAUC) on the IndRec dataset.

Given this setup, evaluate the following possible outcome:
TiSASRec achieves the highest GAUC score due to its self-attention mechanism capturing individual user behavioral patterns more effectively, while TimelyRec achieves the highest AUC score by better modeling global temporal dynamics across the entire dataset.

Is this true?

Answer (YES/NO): NO